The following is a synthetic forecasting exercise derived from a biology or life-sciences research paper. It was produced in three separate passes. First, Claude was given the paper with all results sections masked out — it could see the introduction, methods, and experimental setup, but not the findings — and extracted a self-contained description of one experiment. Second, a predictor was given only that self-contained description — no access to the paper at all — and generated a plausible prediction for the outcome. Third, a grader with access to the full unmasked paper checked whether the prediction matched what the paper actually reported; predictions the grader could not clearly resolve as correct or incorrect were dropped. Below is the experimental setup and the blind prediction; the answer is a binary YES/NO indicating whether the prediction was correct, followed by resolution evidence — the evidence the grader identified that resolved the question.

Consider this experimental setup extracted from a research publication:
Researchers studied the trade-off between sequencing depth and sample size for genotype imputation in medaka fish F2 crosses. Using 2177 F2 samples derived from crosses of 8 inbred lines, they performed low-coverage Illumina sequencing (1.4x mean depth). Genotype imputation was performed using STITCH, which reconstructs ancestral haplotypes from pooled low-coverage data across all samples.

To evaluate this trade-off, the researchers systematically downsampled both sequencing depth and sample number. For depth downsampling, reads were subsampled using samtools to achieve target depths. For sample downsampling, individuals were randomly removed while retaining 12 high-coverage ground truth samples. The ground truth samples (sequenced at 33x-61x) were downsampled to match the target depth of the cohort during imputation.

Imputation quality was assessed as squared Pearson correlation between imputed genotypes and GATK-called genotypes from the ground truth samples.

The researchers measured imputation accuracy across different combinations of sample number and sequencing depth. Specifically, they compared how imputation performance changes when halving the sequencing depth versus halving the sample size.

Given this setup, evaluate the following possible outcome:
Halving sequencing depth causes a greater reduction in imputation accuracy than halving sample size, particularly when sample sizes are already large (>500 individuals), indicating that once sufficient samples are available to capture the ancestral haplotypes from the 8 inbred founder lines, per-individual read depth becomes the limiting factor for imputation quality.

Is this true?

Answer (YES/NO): NO